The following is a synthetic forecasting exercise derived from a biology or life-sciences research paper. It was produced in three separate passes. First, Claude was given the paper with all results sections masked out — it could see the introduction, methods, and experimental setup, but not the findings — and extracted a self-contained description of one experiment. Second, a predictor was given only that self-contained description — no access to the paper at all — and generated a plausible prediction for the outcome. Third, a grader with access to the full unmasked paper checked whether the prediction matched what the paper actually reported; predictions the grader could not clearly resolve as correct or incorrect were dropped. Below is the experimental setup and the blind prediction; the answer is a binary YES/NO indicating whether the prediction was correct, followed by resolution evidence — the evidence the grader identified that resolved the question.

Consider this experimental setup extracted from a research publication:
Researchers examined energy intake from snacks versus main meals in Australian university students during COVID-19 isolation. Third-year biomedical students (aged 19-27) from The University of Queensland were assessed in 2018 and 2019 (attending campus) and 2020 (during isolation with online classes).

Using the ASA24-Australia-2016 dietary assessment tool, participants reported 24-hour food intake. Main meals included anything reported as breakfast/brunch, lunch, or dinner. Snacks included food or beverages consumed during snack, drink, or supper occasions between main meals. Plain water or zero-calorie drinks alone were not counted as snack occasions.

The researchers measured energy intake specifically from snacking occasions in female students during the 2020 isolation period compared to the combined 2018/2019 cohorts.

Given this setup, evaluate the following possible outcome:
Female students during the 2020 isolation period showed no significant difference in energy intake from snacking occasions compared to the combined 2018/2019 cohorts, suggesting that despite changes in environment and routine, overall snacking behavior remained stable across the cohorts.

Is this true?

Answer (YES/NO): NO